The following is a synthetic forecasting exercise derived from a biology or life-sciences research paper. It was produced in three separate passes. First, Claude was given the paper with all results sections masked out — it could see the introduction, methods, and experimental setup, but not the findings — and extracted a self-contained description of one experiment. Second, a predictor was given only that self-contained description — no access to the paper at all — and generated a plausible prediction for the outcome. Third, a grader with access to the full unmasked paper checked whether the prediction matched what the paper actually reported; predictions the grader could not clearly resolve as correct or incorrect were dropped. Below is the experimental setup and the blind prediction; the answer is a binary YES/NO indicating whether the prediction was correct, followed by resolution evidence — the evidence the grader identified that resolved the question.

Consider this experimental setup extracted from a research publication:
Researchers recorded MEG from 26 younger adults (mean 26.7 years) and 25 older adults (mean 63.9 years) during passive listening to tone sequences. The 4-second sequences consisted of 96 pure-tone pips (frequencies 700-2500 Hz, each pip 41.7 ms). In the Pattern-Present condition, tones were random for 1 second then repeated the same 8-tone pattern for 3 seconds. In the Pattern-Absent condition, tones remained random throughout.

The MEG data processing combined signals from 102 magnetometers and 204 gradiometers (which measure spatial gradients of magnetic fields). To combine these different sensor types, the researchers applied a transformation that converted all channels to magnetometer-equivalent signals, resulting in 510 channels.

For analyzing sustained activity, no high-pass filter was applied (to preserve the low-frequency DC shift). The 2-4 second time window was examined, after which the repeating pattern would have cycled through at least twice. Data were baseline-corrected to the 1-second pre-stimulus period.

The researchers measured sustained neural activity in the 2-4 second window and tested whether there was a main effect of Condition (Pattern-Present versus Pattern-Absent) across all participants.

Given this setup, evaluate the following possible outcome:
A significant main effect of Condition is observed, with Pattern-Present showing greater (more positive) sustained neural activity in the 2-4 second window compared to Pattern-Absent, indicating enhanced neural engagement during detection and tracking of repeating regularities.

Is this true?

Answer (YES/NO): YES